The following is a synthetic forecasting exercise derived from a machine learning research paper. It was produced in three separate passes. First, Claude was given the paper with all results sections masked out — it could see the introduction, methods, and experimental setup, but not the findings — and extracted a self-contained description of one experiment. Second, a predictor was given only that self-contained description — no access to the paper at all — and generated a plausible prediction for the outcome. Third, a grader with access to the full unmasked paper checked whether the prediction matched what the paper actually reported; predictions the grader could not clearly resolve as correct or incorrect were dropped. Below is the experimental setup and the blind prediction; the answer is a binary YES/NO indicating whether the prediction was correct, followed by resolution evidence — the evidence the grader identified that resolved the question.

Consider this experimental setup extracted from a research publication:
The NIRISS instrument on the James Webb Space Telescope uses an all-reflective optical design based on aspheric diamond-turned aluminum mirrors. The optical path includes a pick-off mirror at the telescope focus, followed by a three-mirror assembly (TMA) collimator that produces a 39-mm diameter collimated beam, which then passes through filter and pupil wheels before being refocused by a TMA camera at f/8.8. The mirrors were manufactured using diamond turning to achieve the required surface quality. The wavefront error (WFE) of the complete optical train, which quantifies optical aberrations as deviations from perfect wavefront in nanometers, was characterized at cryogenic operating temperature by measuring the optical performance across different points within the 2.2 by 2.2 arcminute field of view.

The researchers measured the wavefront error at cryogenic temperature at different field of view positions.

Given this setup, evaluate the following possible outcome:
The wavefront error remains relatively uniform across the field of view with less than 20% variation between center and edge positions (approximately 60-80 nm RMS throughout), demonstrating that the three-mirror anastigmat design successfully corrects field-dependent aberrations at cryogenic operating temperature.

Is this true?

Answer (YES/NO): NO